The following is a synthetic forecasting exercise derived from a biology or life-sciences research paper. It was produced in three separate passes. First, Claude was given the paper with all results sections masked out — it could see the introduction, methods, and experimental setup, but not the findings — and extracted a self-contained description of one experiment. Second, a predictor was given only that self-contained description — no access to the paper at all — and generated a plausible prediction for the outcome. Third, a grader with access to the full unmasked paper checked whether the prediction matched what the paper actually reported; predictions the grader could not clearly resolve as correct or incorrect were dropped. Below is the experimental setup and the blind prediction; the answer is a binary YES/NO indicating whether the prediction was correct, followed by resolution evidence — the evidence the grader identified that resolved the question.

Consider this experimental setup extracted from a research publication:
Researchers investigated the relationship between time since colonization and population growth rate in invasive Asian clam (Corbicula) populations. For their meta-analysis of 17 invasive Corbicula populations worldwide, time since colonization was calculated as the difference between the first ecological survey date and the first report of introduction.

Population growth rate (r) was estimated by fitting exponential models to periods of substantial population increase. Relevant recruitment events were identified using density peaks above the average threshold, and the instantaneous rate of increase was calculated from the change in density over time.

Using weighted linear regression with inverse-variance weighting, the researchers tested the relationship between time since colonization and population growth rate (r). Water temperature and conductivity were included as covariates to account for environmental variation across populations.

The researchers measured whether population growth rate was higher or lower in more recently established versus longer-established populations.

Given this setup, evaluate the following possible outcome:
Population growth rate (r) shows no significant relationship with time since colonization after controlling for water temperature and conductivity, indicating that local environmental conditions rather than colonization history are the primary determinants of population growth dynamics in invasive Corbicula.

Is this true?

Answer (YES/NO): NO